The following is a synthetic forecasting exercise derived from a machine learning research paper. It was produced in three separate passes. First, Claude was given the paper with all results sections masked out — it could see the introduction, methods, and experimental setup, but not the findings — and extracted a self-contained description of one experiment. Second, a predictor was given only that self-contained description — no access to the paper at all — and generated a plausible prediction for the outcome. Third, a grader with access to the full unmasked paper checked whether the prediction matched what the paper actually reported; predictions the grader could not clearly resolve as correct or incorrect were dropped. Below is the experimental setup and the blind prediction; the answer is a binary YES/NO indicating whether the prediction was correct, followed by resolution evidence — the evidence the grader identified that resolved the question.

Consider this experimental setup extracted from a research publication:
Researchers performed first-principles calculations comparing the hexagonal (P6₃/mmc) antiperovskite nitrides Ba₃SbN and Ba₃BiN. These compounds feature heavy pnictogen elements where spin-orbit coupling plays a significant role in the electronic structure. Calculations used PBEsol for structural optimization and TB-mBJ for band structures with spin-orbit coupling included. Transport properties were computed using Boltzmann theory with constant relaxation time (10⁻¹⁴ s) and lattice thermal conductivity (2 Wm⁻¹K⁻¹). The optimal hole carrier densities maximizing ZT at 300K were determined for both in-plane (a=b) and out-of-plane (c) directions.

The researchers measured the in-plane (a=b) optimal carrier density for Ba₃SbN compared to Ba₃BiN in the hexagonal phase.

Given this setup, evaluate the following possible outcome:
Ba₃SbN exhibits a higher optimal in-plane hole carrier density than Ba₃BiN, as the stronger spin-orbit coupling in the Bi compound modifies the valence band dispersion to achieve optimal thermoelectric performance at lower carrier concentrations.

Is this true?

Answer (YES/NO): YES